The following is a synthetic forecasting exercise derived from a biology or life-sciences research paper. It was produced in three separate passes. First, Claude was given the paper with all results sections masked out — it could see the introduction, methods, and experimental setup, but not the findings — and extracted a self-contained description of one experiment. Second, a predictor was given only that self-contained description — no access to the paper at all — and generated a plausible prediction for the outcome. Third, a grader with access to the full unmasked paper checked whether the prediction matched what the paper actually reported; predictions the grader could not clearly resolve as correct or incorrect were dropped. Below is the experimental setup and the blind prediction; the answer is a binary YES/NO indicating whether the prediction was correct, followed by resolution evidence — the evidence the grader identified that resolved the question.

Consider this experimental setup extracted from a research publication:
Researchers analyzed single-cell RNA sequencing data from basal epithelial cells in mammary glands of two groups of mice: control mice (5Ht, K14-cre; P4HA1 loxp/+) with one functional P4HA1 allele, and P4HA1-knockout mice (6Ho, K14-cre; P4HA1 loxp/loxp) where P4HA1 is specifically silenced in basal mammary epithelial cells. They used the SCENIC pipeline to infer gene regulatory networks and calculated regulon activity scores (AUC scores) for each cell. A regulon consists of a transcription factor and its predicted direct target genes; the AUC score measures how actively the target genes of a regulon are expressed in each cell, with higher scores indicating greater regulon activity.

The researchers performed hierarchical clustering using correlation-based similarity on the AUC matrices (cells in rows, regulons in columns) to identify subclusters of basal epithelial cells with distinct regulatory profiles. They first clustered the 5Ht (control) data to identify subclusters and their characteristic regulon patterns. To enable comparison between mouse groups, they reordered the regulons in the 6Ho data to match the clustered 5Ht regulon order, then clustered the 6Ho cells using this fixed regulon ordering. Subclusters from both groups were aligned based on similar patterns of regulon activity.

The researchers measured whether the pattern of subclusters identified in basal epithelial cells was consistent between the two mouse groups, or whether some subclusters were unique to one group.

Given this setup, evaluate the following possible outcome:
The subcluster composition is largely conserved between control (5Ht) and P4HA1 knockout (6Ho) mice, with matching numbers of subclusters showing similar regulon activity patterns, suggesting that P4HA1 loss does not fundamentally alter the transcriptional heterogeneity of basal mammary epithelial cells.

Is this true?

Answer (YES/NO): NO